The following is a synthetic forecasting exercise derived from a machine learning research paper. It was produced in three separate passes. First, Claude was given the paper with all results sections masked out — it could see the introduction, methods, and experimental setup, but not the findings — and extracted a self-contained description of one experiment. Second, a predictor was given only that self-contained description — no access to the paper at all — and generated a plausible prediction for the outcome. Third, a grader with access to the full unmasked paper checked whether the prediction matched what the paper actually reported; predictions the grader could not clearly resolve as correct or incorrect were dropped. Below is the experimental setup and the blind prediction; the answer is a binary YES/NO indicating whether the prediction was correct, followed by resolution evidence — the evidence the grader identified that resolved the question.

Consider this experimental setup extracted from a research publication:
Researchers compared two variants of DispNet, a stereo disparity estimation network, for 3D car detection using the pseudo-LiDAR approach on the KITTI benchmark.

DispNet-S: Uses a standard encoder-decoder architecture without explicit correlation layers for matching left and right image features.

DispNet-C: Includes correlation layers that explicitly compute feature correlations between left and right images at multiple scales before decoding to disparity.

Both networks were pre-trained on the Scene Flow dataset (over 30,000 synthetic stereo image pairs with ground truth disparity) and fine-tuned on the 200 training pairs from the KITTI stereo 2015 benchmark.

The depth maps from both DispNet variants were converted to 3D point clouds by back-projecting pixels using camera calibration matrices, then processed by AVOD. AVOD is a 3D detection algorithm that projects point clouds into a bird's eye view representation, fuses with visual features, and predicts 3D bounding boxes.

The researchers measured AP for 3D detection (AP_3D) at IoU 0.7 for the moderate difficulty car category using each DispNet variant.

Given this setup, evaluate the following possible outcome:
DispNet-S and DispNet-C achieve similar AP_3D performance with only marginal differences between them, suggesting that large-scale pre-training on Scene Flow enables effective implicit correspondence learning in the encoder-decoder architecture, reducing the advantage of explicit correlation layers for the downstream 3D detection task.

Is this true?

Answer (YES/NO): YES